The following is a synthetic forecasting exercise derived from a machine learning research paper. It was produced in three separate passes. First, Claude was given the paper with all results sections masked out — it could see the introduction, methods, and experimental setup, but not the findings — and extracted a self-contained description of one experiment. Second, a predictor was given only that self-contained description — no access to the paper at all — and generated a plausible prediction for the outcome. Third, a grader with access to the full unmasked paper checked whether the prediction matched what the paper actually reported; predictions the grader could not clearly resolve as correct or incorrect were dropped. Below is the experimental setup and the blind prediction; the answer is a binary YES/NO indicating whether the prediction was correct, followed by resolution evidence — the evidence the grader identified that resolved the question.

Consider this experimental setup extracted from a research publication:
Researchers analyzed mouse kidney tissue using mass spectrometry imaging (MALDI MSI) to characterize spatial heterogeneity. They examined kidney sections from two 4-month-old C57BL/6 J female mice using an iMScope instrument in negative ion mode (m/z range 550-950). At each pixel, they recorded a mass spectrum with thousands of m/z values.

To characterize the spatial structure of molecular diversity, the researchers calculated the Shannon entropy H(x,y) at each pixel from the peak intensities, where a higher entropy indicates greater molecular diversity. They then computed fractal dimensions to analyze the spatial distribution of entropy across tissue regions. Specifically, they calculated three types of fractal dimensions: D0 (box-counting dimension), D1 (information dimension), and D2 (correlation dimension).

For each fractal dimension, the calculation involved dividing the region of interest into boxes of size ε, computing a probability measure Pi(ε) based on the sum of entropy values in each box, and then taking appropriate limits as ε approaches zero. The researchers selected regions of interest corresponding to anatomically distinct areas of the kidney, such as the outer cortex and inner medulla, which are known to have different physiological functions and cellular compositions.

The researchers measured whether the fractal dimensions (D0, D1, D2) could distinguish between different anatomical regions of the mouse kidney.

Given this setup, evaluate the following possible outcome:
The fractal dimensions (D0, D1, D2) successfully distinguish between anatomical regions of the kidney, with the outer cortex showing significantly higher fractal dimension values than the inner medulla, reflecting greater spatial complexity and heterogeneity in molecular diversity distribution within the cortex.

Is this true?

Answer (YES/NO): NO